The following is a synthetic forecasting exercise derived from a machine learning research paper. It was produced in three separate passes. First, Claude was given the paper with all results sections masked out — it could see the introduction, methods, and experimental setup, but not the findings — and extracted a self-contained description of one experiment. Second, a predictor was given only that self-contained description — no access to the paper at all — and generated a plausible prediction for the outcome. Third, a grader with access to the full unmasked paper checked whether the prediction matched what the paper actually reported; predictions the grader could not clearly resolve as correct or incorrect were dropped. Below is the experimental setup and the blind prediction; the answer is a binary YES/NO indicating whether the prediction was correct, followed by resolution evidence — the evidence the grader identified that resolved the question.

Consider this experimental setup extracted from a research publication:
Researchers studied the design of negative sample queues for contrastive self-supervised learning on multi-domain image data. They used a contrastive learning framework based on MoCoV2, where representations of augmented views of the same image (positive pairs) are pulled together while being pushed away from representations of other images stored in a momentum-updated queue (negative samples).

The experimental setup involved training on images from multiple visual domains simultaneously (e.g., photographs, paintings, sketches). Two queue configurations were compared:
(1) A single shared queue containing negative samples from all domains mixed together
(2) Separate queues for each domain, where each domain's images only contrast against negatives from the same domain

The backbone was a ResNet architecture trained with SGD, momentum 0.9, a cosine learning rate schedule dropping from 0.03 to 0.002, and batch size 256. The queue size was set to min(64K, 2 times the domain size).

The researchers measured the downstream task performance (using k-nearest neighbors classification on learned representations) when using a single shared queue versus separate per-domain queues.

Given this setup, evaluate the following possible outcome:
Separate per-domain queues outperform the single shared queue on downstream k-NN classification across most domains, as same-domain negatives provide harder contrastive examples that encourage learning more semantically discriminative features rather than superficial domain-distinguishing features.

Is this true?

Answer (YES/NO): YES